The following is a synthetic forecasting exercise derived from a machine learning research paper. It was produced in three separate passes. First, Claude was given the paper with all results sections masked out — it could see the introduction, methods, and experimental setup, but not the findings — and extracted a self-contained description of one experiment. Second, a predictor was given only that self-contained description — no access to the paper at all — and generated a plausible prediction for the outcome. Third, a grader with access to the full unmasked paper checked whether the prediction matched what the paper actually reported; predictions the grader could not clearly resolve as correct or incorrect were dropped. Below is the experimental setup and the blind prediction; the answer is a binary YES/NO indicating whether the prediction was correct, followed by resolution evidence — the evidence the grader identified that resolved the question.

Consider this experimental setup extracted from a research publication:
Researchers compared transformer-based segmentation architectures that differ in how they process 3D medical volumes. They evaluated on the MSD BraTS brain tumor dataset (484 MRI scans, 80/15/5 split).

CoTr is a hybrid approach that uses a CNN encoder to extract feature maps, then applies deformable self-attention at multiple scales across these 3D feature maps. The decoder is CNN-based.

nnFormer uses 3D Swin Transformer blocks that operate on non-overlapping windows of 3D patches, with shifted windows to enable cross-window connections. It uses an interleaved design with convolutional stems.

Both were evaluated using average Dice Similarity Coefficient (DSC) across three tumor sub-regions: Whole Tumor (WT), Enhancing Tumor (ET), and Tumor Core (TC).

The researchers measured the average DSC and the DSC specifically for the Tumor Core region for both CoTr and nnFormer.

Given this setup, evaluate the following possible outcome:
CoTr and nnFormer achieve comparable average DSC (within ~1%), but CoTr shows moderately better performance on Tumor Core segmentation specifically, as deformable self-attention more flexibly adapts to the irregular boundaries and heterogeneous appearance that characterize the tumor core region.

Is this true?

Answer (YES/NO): NO